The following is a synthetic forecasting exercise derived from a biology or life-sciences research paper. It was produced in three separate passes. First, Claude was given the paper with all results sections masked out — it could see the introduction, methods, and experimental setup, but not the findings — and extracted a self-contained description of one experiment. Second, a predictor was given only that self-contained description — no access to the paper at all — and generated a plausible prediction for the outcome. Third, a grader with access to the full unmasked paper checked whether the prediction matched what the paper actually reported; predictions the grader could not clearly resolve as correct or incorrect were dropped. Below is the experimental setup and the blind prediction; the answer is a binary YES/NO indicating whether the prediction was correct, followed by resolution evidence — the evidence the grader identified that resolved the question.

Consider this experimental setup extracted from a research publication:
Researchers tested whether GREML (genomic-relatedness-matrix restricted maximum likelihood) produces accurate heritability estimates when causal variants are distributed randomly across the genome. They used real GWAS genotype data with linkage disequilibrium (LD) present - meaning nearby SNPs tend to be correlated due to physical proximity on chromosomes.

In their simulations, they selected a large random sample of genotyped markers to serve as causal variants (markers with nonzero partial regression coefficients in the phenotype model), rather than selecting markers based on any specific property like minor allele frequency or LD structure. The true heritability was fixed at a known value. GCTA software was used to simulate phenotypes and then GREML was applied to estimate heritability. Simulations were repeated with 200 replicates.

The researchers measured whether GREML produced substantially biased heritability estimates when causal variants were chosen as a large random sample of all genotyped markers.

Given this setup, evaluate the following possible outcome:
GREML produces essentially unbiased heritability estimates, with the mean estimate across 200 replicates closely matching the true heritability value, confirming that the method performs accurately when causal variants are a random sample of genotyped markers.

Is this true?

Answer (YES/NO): YES